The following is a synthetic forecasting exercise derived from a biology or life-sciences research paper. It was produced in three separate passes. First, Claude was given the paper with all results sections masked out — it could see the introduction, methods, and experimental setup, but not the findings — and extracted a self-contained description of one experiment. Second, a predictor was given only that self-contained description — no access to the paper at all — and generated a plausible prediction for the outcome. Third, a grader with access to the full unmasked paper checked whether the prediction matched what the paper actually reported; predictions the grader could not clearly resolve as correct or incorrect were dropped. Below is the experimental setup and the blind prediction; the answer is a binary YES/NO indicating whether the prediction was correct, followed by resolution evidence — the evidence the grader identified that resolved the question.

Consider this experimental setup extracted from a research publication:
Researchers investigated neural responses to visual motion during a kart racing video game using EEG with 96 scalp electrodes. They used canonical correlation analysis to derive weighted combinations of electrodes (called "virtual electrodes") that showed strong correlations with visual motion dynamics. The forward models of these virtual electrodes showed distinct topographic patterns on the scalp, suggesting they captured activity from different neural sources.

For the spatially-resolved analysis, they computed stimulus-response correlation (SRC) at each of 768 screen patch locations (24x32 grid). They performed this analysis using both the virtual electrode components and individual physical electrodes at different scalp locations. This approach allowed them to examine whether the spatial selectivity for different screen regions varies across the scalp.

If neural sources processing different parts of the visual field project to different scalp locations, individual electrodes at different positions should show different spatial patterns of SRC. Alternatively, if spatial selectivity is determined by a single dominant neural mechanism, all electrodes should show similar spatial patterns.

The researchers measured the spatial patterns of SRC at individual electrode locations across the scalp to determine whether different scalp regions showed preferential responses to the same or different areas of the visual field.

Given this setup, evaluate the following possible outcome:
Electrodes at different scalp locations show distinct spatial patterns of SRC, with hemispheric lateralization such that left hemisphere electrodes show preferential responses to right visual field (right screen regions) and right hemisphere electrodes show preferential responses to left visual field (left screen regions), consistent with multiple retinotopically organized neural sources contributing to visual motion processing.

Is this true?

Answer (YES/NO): NO